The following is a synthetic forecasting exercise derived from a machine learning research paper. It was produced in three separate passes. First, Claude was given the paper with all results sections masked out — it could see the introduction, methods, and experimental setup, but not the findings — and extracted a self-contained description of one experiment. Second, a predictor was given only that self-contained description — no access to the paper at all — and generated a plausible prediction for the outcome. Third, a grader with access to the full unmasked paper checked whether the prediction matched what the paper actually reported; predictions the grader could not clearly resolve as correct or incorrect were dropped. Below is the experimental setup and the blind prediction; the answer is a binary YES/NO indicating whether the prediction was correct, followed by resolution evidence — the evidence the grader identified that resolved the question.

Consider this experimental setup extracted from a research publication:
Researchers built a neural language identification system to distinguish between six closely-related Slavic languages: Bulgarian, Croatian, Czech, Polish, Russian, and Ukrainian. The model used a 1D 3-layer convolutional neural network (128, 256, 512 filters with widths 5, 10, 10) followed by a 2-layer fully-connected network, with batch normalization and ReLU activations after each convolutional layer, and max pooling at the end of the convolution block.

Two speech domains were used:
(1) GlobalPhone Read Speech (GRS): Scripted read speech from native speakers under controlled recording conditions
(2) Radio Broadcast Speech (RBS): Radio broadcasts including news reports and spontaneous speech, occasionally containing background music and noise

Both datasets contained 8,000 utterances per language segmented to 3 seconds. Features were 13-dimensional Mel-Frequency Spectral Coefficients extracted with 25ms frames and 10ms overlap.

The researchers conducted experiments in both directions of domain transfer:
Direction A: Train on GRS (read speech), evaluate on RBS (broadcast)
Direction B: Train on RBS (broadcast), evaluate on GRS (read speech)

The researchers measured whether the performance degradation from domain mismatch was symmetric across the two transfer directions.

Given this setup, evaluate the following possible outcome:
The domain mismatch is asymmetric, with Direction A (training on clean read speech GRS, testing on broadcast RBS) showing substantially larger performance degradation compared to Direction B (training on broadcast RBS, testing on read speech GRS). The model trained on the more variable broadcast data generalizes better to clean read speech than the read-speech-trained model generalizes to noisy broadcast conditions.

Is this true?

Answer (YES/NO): YES